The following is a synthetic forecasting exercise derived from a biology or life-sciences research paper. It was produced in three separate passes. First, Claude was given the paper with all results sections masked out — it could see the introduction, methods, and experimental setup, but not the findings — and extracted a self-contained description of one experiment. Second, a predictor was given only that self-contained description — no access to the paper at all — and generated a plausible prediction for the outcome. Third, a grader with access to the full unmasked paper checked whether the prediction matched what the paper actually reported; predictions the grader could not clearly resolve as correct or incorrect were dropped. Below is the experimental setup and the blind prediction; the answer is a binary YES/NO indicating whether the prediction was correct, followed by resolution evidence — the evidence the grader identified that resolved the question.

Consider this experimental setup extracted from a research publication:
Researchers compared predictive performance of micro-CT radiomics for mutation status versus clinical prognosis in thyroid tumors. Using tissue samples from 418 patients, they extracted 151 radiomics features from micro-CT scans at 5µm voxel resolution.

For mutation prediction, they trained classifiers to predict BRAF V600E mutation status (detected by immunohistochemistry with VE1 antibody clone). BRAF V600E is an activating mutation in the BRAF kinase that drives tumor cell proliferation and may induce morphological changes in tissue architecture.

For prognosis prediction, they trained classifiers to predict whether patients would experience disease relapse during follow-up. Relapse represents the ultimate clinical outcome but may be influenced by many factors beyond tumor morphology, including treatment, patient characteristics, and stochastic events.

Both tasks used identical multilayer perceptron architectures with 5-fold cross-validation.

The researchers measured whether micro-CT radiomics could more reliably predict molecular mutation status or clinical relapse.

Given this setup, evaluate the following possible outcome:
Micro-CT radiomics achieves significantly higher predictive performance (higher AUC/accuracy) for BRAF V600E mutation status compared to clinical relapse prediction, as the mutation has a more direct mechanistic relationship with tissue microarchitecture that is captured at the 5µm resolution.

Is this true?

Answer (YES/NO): YES